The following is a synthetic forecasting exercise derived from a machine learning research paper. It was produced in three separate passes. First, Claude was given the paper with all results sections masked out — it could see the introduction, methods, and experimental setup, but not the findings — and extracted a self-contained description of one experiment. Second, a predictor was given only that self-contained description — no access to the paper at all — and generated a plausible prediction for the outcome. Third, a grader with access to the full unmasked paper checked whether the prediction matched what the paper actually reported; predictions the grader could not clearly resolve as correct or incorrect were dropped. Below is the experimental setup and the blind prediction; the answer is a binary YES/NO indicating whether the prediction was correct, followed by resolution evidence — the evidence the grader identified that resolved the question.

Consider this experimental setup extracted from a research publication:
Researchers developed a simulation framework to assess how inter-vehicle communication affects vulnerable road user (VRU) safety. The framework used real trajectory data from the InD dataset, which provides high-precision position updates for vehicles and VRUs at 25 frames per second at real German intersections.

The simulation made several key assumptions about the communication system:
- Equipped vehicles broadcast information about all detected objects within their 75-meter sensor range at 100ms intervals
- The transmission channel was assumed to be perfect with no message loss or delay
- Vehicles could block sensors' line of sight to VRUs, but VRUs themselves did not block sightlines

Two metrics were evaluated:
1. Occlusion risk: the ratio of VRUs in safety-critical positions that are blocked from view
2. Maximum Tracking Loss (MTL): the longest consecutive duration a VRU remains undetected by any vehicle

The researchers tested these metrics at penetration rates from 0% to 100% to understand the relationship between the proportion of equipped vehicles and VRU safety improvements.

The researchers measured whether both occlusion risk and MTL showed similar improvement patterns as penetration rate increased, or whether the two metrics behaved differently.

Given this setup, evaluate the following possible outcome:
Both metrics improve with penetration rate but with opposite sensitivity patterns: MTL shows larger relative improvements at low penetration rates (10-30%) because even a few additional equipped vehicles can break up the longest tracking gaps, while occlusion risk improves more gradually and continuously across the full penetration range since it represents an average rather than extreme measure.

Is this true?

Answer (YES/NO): NO